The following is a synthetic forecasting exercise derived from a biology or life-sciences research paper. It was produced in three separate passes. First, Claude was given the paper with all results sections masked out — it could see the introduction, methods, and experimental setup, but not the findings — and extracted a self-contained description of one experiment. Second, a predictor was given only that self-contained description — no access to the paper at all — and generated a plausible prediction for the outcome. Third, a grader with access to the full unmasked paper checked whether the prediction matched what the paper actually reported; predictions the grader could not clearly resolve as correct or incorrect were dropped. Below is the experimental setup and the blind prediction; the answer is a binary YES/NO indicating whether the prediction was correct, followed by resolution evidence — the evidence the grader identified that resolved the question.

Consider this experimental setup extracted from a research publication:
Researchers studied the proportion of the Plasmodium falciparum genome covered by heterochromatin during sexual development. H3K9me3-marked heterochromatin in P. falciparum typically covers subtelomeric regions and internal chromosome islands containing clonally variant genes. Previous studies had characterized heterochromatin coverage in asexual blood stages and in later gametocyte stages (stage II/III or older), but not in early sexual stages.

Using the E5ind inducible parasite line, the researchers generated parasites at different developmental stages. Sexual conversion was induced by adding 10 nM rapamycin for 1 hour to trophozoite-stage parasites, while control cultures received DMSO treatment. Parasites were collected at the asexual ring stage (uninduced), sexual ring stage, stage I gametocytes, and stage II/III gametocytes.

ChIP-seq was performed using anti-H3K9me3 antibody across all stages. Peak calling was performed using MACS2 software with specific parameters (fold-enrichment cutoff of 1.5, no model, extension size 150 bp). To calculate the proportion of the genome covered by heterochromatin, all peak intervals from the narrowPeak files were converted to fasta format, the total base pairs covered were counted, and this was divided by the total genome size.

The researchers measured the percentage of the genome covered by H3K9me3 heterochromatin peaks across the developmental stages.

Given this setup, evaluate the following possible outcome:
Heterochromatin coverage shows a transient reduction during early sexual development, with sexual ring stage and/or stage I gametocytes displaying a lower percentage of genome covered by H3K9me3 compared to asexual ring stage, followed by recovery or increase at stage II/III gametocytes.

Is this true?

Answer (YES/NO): NO